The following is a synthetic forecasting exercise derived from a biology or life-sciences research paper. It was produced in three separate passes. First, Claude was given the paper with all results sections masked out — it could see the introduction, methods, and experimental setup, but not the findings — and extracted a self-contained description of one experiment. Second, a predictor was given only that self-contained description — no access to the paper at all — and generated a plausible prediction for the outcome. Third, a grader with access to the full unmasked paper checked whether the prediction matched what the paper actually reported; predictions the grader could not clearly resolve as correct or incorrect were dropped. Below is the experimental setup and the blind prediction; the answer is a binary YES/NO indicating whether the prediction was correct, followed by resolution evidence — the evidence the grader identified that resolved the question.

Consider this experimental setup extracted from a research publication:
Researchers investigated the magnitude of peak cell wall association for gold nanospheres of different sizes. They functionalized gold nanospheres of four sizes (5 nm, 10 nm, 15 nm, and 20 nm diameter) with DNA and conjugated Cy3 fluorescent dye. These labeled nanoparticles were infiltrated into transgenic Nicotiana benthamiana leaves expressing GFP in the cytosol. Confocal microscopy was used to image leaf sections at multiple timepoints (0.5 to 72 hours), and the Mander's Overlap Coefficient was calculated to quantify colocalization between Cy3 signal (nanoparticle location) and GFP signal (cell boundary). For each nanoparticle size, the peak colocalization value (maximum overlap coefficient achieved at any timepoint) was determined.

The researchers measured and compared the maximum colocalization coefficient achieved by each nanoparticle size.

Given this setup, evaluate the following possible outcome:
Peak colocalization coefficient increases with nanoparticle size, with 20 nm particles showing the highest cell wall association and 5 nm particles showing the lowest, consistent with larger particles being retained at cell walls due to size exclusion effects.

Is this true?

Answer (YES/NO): NO